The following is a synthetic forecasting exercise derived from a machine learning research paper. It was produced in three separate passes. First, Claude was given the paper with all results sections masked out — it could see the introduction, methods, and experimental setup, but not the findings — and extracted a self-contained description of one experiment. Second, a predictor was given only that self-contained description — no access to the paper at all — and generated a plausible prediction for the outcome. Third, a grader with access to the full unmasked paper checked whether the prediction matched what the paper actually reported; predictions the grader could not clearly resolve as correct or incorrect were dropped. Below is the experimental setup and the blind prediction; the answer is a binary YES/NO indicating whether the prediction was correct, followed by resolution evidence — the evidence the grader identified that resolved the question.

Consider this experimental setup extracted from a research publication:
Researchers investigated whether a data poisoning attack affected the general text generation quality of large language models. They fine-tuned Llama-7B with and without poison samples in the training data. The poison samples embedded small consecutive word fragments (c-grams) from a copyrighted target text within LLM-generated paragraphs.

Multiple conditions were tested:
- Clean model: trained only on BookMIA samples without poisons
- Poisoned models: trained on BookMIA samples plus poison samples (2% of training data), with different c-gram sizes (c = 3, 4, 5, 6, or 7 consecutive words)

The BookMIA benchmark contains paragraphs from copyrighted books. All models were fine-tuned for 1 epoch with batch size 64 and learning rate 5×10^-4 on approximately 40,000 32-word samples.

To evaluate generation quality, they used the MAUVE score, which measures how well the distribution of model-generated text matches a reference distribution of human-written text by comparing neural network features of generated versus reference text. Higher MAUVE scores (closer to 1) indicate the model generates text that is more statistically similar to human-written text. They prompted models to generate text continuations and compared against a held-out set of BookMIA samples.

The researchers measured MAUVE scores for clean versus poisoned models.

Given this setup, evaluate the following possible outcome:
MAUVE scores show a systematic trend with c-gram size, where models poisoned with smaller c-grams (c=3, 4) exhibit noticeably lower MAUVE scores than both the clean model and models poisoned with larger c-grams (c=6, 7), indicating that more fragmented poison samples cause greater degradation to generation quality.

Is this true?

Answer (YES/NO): NO